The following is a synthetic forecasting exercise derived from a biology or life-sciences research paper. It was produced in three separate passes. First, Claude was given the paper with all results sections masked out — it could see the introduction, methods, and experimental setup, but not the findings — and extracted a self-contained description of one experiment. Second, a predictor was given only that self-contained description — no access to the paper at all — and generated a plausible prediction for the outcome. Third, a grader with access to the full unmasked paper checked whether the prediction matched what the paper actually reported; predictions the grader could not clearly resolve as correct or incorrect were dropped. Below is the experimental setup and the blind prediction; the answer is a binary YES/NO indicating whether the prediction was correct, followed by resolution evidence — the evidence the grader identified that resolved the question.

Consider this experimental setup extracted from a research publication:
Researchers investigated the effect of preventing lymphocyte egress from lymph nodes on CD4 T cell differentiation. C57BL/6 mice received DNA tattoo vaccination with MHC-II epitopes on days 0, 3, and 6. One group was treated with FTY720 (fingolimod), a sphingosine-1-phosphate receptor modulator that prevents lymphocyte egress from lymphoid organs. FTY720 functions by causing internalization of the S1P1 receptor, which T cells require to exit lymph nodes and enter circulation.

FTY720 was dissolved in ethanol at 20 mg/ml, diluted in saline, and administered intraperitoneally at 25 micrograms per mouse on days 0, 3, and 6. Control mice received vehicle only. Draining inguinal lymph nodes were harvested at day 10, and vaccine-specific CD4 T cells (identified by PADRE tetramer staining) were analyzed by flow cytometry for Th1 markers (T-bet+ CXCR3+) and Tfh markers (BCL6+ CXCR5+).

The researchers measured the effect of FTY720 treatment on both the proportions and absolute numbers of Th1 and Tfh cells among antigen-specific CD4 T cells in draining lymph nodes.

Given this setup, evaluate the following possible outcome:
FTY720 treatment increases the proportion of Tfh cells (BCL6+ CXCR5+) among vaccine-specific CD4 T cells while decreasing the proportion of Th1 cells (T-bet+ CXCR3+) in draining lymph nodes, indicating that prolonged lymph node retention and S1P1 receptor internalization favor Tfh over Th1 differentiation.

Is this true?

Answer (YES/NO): NO